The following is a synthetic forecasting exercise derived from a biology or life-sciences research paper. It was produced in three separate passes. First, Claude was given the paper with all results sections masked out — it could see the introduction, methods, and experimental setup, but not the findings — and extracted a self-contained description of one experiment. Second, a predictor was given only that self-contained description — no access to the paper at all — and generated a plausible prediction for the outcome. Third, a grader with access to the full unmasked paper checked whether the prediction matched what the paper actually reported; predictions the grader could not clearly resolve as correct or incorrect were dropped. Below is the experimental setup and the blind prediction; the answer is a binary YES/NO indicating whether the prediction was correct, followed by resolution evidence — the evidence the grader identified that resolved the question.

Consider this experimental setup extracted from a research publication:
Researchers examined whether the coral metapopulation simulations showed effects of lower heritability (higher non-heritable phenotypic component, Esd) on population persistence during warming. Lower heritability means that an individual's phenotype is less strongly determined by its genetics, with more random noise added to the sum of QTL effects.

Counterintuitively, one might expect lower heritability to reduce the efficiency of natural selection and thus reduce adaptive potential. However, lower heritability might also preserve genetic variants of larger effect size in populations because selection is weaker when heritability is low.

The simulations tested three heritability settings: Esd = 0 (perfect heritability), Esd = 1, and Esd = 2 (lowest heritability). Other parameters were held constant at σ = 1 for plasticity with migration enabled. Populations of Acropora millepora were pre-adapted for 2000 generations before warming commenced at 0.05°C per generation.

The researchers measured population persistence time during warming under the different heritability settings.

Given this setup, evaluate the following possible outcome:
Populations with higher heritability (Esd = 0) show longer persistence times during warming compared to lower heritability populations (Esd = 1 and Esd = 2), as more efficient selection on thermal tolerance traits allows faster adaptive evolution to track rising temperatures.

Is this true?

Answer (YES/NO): NO